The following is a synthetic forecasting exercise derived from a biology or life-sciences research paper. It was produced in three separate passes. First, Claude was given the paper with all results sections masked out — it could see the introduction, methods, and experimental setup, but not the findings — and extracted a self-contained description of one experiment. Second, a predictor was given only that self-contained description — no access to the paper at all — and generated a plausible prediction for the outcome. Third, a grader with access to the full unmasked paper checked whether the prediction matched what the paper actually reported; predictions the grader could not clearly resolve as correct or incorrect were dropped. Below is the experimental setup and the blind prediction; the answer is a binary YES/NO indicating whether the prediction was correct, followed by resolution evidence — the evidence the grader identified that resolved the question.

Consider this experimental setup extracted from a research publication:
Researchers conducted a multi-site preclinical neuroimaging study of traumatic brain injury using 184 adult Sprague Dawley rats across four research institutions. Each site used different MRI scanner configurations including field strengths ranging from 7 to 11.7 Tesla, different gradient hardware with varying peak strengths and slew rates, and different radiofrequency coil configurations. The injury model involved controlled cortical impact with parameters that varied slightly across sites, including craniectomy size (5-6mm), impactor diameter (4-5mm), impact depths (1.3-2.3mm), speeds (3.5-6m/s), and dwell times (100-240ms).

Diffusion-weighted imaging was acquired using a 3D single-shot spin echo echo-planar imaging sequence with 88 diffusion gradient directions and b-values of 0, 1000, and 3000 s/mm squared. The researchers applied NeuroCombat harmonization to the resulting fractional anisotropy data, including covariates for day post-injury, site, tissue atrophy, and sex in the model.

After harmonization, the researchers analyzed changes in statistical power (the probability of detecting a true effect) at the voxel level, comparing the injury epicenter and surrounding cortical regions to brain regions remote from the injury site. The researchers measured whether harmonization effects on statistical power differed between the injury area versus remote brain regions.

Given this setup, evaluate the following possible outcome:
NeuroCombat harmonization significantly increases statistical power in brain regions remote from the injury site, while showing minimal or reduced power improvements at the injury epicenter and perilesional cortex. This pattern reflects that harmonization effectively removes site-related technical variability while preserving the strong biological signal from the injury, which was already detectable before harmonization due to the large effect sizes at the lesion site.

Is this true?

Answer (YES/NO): NO